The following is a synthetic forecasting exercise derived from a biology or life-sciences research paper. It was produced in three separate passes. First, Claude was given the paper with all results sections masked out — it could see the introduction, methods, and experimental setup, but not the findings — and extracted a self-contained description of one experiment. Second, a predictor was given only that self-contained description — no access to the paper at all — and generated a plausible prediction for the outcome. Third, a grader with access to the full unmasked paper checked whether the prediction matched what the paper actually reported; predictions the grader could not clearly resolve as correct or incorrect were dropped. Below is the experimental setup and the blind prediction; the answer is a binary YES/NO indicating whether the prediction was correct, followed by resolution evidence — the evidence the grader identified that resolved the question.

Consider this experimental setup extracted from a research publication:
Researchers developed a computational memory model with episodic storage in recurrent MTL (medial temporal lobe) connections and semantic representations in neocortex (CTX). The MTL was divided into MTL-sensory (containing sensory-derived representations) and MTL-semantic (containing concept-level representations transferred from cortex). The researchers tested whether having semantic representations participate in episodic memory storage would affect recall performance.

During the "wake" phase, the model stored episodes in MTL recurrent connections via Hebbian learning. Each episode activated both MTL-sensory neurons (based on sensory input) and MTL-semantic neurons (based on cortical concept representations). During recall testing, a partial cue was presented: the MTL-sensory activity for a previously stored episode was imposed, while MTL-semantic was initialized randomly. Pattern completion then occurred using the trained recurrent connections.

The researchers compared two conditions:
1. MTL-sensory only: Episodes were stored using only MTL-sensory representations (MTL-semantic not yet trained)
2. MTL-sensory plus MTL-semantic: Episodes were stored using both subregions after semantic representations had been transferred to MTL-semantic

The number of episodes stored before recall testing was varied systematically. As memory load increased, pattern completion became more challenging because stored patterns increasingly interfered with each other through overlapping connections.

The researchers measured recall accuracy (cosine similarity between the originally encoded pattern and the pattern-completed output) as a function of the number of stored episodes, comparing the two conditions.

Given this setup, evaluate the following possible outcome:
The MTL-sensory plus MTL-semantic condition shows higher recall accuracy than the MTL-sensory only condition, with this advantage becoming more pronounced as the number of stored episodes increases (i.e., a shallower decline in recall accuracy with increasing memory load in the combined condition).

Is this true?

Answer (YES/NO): YES